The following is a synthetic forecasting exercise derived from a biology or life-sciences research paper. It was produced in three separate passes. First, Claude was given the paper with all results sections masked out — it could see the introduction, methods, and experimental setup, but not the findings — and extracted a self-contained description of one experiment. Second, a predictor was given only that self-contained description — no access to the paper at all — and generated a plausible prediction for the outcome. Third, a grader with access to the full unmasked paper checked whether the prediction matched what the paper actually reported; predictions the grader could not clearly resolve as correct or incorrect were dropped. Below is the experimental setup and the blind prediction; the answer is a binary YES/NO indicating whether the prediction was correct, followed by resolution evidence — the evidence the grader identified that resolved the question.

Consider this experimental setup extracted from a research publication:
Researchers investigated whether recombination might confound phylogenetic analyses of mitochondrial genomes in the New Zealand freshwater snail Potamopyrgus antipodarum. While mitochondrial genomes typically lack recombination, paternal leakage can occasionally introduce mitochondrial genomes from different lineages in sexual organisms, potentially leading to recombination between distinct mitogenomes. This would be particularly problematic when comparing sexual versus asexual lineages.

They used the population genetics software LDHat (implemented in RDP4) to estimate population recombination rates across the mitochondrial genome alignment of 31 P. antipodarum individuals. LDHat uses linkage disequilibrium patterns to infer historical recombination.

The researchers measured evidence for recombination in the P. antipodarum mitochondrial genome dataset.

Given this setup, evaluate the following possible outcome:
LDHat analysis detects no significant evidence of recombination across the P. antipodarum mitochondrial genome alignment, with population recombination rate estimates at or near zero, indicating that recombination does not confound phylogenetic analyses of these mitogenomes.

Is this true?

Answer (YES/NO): NO